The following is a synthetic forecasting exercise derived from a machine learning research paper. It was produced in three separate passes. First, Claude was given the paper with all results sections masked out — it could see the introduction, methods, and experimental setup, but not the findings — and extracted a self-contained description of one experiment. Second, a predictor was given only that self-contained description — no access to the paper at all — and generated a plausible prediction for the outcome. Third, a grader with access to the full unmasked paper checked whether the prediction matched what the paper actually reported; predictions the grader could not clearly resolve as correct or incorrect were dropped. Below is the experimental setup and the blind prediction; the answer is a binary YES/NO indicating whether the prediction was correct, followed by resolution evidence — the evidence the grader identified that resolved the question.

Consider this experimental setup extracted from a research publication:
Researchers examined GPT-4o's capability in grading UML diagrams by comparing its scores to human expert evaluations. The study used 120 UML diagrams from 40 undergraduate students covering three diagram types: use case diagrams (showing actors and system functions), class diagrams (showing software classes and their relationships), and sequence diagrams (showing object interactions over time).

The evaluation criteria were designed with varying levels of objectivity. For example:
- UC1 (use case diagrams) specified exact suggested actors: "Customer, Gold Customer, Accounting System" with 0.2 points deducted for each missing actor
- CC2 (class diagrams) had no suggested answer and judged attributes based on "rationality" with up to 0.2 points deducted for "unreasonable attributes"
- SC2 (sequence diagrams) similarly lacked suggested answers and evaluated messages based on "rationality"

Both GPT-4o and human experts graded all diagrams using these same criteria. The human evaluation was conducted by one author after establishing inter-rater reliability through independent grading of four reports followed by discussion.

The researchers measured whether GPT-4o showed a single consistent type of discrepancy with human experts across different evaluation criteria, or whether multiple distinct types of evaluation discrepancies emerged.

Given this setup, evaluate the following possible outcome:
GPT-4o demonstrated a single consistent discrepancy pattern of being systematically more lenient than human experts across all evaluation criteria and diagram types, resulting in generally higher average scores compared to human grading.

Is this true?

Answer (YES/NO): NO